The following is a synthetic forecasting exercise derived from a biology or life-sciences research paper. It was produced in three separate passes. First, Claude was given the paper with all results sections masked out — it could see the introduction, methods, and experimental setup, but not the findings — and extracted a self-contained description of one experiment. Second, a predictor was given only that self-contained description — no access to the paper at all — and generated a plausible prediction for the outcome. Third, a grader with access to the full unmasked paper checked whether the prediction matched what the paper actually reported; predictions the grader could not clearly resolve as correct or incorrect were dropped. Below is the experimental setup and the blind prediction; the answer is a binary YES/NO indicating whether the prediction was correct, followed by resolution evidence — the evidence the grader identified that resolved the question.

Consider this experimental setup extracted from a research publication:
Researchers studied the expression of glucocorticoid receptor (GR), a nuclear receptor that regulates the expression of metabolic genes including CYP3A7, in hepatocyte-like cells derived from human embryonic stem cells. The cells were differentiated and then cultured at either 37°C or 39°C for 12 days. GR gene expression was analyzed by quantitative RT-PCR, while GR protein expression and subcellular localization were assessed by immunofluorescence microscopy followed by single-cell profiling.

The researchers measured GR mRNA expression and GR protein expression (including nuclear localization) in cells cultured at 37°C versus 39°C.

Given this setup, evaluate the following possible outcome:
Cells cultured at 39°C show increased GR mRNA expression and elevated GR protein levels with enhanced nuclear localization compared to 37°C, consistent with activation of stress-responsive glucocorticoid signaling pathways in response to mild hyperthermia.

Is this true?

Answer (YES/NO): NO